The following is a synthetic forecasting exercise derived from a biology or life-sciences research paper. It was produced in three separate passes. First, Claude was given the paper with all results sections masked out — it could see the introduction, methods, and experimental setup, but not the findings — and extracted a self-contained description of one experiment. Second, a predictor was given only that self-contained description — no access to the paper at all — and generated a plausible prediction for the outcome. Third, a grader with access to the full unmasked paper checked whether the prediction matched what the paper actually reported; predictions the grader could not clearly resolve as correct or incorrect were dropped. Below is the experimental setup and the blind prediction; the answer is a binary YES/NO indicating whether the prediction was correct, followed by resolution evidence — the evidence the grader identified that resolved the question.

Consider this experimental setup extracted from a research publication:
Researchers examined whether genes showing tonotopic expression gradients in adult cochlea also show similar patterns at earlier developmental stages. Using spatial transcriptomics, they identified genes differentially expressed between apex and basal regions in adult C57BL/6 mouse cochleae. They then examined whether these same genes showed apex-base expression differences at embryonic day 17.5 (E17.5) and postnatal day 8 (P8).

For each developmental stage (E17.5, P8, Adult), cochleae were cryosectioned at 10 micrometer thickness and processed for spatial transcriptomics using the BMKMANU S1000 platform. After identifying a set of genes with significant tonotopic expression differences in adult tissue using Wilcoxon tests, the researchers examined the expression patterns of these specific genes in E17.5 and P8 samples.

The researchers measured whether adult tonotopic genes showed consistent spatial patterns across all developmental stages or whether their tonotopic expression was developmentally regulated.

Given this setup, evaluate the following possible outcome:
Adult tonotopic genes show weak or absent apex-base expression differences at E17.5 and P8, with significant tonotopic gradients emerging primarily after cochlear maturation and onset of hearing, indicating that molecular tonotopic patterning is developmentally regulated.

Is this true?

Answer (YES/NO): NO